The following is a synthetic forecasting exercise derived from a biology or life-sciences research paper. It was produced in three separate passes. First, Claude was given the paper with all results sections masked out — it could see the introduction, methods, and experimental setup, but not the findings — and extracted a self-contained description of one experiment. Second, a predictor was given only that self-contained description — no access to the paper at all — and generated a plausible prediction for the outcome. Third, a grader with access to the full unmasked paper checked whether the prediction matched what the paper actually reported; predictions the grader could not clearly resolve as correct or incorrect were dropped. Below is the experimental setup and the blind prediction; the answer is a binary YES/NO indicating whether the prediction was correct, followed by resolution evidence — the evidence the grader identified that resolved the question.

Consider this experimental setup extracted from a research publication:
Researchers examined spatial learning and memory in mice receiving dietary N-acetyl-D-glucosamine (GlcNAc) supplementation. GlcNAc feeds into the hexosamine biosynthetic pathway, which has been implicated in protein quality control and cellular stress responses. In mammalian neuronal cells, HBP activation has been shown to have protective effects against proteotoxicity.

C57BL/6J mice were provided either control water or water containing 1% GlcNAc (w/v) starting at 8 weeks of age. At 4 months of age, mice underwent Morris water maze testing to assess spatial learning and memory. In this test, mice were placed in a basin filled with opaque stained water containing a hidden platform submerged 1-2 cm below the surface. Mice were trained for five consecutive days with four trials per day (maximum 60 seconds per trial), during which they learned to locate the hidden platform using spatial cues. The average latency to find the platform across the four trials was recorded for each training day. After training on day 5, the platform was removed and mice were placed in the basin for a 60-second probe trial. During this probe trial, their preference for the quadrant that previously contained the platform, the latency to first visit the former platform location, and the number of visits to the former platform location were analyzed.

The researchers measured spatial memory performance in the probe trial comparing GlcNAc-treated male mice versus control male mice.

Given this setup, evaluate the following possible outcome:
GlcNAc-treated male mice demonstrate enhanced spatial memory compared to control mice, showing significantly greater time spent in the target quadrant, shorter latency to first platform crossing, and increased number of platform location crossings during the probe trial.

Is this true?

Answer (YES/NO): NO